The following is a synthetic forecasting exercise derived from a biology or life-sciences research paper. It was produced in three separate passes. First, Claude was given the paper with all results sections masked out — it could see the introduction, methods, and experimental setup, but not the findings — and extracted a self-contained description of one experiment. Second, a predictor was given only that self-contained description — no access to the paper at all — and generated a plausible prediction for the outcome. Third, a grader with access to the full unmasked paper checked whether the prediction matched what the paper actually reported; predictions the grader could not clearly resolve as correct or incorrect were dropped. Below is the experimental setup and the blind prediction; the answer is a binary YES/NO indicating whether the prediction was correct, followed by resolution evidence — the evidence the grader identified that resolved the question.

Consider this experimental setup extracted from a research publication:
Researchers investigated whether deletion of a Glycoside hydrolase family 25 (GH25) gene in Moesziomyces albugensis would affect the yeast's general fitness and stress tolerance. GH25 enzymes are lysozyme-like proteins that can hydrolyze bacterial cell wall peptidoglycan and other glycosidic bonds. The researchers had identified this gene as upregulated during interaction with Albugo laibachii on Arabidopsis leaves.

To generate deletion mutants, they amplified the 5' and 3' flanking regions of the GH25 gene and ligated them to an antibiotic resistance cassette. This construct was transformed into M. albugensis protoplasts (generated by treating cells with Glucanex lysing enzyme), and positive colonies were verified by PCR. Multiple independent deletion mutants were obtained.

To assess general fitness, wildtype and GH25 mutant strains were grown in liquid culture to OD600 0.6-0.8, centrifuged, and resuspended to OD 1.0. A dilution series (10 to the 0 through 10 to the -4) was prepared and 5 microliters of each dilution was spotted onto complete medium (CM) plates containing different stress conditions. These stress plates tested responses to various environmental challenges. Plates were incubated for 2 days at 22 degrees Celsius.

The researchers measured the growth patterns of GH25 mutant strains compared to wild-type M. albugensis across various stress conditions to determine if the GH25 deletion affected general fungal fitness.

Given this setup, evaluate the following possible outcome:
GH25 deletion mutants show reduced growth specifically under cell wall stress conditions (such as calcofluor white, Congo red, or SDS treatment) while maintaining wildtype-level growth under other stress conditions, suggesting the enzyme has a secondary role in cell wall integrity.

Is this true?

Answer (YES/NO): NO